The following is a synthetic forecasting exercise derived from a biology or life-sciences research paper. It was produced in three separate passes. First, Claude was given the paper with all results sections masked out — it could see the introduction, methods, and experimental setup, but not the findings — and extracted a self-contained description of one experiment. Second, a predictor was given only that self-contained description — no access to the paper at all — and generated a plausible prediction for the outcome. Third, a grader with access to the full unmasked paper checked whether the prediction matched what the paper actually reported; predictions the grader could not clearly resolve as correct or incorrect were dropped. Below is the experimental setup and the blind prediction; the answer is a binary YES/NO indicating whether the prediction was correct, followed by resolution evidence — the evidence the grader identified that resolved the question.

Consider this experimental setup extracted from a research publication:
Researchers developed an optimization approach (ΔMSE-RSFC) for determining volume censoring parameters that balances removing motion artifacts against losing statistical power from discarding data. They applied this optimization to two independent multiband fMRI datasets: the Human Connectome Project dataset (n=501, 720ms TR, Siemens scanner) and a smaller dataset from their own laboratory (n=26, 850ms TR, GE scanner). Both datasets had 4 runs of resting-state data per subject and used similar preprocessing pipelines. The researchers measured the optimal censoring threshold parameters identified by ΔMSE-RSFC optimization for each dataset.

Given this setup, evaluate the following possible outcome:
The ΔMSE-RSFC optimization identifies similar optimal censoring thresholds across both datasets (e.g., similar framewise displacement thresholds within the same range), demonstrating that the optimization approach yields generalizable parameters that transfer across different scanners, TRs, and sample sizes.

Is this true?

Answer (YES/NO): NO